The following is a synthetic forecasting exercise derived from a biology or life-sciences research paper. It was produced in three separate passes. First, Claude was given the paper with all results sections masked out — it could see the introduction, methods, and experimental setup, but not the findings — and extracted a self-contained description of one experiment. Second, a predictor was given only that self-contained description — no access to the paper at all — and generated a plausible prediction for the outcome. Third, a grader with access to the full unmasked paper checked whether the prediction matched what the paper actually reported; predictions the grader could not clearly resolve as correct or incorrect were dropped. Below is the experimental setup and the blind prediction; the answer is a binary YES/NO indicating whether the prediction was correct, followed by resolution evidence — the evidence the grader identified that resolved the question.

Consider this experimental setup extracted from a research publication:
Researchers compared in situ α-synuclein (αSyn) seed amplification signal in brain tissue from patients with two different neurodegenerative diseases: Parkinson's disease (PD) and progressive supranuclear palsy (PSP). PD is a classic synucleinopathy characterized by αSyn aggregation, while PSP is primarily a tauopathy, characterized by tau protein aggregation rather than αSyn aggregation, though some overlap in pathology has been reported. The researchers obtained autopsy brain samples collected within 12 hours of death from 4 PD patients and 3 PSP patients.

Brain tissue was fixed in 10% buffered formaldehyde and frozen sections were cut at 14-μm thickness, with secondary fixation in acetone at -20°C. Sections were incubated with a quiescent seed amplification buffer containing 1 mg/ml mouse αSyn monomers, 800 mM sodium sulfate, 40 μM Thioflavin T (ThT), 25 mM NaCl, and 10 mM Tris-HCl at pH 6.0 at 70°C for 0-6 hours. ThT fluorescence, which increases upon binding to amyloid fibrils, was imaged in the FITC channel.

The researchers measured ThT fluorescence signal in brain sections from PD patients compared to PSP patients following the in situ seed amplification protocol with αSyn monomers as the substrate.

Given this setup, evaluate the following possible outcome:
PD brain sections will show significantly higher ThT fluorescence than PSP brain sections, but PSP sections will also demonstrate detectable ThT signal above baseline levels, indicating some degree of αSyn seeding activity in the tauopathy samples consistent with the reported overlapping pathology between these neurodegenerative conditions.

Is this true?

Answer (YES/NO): NO